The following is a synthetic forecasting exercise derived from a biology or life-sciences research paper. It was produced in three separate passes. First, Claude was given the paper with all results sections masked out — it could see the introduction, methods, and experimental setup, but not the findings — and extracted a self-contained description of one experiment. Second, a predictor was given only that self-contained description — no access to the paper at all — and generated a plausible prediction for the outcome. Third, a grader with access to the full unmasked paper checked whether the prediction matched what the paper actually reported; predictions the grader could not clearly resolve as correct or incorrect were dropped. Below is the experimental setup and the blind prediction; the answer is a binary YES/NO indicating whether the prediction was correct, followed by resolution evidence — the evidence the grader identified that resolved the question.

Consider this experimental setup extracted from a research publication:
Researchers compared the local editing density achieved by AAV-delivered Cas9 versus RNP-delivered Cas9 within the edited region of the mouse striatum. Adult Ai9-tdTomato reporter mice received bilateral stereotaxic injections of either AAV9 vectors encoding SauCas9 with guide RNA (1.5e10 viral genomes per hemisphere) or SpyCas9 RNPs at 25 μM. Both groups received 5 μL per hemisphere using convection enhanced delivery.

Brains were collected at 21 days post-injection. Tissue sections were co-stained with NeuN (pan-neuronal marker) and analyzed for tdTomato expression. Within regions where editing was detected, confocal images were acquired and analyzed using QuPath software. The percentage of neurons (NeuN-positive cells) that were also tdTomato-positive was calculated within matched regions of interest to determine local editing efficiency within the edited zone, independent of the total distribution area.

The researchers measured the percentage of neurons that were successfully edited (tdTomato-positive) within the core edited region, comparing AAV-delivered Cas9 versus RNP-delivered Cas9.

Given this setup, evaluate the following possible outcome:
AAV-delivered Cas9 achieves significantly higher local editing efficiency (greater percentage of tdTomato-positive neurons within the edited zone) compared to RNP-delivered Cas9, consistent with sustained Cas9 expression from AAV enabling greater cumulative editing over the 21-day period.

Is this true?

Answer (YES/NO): NO